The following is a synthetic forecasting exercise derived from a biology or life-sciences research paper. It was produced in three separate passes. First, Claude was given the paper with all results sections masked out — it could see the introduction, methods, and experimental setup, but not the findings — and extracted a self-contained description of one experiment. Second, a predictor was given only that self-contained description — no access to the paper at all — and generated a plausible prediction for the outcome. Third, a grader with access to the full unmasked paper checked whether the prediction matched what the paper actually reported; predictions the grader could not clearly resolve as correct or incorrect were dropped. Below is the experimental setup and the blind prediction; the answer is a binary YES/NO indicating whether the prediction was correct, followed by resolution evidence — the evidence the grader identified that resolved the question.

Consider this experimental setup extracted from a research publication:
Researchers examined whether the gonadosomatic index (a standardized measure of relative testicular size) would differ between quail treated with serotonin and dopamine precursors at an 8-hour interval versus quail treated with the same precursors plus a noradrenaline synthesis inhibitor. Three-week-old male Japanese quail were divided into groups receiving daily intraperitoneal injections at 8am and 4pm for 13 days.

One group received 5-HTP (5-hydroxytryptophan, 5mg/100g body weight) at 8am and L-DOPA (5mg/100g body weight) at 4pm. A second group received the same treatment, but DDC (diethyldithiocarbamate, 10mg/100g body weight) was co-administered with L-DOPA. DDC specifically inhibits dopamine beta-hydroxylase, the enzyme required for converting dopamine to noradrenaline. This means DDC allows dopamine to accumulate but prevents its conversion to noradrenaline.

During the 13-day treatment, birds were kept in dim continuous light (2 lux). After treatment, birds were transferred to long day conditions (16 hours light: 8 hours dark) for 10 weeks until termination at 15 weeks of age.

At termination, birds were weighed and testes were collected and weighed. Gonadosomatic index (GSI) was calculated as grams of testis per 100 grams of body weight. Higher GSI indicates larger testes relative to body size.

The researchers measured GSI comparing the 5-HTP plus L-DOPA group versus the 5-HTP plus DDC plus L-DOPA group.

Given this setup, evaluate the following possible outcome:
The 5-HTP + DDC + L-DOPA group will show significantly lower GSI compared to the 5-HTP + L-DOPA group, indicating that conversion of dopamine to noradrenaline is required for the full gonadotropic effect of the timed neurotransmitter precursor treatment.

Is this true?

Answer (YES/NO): NO